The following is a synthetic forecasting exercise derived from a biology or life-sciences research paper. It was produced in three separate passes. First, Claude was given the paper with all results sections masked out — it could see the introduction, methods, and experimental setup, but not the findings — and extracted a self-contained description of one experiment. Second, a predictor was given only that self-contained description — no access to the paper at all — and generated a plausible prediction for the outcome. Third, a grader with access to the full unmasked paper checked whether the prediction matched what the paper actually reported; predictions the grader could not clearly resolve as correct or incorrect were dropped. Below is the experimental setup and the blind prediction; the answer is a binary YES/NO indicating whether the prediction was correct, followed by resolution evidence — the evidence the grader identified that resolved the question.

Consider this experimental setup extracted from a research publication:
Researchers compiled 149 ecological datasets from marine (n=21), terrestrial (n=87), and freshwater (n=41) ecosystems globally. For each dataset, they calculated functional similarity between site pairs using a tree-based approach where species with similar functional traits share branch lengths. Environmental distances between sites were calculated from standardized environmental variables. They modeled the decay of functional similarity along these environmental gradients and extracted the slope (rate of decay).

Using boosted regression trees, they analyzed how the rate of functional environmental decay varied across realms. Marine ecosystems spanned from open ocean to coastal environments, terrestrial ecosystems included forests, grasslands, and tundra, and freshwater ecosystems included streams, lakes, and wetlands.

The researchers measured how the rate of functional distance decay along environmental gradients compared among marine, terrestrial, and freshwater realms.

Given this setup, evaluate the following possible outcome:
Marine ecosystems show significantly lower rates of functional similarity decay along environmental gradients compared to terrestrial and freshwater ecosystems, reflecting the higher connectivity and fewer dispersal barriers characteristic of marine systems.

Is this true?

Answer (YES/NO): NO